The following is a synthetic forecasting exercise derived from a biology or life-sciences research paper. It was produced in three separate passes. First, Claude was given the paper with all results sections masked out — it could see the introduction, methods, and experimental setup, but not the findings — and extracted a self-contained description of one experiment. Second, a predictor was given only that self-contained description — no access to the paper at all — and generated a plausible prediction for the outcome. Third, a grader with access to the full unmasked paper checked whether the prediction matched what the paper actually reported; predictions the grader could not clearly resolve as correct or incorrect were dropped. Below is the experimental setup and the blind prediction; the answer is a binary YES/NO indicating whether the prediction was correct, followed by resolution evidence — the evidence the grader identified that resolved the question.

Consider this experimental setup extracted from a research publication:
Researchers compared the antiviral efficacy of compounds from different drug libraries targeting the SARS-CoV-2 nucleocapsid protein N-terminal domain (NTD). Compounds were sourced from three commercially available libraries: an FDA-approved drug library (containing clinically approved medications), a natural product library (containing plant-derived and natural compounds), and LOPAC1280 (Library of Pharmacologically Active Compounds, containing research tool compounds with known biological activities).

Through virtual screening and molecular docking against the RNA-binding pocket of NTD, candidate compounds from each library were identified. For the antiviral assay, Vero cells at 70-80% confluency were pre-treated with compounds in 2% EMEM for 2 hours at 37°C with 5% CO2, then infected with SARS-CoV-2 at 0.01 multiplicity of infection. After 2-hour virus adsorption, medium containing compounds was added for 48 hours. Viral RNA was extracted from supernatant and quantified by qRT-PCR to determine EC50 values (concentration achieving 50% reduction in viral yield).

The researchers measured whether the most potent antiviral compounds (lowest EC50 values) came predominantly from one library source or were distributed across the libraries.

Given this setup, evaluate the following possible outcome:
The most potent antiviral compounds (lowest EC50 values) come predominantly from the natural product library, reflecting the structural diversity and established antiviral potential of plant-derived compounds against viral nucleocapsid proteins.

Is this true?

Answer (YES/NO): NO